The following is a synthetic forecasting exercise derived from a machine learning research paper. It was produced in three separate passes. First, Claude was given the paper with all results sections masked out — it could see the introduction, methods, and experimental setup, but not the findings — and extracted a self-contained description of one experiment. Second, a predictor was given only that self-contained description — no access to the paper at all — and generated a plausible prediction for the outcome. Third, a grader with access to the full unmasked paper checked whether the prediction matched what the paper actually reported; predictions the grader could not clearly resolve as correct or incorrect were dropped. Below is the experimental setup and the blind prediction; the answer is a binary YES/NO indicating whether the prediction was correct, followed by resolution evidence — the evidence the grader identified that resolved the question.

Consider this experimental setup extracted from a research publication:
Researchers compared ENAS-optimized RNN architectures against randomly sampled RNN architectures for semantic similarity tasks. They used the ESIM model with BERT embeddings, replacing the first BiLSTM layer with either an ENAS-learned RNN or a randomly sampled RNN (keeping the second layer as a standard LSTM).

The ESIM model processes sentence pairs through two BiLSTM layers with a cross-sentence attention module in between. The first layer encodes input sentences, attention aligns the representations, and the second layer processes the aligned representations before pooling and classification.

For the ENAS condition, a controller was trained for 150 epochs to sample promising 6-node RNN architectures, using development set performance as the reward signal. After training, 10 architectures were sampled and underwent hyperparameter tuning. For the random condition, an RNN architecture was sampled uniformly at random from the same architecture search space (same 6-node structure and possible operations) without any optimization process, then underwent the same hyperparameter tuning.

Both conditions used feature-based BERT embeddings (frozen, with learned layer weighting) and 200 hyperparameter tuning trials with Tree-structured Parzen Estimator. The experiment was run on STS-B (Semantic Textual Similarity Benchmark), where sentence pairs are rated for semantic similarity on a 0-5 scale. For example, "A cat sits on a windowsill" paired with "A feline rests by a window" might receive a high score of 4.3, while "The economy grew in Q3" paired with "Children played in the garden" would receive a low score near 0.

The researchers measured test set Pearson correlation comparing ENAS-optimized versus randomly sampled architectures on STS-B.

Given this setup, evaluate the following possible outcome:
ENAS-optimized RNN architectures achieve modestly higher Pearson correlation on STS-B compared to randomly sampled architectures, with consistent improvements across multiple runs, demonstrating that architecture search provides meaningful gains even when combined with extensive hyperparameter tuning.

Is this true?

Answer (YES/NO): NO